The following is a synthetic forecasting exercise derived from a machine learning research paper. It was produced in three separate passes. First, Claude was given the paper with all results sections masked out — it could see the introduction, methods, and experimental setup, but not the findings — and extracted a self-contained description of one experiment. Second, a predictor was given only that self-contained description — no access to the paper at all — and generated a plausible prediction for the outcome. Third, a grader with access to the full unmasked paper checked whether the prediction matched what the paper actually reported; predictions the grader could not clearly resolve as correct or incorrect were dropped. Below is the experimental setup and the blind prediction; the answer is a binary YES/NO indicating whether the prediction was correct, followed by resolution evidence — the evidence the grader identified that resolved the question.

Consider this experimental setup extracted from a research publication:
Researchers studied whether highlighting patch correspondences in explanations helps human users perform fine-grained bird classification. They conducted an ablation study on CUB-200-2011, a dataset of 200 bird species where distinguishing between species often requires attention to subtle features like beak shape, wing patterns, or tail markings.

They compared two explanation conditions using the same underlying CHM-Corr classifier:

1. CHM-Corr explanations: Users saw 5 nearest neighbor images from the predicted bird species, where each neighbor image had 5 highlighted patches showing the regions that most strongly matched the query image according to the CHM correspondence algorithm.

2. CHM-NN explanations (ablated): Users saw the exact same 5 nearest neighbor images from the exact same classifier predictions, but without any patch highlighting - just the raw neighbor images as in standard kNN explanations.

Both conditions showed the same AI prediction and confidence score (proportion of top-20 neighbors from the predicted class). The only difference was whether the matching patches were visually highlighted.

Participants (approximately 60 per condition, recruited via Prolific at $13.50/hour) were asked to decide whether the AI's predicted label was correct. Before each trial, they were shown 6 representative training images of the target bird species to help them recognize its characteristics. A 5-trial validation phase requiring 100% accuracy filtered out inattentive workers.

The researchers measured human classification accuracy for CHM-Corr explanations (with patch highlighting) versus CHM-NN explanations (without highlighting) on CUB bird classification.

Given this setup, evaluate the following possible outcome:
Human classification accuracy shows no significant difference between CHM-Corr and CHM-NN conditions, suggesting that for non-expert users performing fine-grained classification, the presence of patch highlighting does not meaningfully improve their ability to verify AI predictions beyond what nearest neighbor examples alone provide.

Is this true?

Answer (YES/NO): NO